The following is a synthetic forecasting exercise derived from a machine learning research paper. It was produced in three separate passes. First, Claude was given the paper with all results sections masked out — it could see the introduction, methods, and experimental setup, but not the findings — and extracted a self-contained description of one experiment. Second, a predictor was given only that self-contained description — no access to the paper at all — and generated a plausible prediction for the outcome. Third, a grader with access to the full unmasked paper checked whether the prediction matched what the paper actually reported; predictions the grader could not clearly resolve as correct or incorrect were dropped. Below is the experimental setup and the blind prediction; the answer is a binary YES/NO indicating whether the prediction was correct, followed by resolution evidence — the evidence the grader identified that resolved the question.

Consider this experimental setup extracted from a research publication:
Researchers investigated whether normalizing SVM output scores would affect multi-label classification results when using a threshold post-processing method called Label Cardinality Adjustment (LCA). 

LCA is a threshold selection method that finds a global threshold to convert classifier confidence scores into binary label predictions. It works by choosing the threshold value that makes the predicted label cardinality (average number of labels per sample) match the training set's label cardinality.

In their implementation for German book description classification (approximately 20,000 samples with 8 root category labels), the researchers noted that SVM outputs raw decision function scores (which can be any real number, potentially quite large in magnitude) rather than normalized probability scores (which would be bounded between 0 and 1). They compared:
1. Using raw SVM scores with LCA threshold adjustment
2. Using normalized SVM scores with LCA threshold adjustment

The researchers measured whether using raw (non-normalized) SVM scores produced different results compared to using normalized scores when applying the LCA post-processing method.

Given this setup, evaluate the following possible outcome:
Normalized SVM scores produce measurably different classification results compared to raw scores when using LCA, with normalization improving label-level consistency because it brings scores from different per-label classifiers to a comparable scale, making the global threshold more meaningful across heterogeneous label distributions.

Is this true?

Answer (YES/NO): NO